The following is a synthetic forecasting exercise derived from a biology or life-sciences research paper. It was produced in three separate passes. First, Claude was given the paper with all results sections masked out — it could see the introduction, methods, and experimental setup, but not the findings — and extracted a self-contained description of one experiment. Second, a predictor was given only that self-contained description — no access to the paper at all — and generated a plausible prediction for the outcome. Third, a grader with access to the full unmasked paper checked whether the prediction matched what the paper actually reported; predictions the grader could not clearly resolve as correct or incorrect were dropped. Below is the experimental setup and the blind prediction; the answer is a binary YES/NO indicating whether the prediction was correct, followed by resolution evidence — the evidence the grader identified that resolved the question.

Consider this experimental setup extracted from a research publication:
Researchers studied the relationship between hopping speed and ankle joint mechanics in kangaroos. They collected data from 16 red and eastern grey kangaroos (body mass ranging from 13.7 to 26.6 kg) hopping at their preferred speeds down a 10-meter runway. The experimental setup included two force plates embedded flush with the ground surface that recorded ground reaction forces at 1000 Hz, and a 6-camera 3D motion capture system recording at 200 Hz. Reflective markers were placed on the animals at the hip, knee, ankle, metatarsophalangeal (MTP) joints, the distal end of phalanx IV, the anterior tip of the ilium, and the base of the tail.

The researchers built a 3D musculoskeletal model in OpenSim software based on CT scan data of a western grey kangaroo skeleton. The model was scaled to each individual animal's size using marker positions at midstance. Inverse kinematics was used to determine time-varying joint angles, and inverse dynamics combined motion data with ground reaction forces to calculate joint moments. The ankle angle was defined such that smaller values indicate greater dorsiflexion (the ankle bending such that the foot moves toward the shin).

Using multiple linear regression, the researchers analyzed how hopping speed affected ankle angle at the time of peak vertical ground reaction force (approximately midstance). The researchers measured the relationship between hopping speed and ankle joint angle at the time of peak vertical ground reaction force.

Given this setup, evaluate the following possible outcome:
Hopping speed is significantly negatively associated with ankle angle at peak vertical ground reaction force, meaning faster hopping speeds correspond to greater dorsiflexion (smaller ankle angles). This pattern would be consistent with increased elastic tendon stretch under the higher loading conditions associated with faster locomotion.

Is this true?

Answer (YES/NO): YES